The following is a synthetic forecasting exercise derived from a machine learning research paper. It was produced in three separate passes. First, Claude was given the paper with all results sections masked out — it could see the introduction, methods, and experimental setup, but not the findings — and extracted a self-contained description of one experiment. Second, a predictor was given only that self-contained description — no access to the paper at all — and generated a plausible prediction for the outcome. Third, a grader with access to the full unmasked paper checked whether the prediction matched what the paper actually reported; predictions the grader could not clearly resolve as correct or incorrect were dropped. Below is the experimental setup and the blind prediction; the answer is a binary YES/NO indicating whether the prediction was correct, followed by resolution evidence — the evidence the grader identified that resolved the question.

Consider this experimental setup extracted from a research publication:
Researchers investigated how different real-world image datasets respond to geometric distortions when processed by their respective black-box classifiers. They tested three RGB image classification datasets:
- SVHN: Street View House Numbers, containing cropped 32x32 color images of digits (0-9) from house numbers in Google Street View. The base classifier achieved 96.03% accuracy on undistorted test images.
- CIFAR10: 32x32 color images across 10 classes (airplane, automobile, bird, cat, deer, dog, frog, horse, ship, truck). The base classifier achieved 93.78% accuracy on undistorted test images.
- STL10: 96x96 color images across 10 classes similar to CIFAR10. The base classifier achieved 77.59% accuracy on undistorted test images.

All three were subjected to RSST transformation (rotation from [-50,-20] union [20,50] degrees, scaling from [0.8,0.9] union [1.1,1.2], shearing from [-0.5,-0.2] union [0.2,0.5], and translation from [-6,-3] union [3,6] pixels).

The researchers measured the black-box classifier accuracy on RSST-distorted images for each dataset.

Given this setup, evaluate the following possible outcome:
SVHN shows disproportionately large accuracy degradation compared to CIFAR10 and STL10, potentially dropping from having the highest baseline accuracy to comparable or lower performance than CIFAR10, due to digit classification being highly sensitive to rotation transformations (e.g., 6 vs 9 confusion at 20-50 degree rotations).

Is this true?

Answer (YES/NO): YES